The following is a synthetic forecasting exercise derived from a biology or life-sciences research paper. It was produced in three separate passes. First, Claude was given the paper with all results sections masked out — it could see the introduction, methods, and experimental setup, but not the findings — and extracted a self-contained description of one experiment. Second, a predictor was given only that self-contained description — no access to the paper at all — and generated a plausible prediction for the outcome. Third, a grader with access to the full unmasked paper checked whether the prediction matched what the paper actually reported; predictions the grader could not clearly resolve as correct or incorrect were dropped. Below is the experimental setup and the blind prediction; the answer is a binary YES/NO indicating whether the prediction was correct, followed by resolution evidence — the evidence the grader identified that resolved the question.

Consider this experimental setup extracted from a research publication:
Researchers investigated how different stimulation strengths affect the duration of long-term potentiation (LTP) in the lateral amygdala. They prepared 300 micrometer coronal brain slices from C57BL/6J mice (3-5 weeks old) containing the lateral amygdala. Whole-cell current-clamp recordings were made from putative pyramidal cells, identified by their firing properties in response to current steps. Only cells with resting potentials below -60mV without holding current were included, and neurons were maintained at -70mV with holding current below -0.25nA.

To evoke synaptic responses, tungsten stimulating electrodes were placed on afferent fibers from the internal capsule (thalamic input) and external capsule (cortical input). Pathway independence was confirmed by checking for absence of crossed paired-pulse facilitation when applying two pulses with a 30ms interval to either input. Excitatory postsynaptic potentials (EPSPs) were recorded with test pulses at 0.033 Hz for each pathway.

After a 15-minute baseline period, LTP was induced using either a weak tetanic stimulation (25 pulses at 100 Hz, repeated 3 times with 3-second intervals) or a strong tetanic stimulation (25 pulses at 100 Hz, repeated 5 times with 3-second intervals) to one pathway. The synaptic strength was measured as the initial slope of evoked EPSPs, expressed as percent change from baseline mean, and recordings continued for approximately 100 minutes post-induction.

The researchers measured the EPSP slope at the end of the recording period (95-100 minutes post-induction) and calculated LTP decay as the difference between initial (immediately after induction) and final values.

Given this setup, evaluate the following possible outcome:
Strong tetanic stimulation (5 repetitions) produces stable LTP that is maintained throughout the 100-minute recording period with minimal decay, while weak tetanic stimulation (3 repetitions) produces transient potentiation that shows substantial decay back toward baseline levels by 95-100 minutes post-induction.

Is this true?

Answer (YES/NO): NO